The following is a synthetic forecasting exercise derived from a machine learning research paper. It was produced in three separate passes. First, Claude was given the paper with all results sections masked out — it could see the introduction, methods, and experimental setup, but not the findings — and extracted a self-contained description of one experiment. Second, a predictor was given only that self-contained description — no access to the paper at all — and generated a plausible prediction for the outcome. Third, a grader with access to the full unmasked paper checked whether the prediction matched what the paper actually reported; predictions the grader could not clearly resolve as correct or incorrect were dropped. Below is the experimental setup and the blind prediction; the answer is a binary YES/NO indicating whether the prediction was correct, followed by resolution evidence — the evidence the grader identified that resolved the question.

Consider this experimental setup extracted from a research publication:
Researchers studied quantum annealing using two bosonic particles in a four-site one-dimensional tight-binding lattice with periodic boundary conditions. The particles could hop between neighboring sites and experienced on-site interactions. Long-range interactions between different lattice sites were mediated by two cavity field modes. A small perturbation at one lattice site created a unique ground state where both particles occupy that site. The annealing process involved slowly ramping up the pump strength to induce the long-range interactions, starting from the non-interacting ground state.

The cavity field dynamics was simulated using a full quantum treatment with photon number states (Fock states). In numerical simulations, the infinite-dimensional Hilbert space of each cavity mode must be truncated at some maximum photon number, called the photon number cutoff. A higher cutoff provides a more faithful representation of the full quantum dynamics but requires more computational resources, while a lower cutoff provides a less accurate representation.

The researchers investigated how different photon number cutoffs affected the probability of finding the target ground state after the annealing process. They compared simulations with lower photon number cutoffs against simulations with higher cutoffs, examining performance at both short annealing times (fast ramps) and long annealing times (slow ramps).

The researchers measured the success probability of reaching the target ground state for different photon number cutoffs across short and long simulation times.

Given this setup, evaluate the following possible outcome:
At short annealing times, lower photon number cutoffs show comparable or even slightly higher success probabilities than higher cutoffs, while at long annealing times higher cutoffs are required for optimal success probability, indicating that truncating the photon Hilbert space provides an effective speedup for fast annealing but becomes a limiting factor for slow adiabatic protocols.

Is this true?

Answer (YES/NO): YES